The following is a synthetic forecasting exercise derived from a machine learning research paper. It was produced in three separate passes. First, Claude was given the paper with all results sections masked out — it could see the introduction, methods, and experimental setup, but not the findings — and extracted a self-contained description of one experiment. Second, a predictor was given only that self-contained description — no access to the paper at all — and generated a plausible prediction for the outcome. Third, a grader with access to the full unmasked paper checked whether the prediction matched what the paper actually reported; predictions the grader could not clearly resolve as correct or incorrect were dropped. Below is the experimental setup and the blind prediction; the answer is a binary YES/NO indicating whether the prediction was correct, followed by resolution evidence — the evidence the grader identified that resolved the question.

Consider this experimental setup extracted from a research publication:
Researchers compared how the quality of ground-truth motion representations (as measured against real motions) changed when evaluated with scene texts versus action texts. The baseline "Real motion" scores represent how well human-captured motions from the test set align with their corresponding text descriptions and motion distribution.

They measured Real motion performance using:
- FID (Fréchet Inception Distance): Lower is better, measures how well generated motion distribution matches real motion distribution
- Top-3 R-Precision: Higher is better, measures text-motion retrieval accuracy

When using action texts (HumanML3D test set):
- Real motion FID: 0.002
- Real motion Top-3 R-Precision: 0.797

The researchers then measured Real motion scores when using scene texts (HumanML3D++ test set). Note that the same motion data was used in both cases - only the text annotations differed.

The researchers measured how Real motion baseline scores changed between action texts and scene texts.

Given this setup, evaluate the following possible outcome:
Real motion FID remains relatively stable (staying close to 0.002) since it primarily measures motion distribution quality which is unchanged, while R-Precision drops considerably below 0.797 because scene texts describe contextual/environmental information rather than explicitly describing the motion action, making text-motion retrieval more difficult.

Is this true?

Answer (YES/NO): NO